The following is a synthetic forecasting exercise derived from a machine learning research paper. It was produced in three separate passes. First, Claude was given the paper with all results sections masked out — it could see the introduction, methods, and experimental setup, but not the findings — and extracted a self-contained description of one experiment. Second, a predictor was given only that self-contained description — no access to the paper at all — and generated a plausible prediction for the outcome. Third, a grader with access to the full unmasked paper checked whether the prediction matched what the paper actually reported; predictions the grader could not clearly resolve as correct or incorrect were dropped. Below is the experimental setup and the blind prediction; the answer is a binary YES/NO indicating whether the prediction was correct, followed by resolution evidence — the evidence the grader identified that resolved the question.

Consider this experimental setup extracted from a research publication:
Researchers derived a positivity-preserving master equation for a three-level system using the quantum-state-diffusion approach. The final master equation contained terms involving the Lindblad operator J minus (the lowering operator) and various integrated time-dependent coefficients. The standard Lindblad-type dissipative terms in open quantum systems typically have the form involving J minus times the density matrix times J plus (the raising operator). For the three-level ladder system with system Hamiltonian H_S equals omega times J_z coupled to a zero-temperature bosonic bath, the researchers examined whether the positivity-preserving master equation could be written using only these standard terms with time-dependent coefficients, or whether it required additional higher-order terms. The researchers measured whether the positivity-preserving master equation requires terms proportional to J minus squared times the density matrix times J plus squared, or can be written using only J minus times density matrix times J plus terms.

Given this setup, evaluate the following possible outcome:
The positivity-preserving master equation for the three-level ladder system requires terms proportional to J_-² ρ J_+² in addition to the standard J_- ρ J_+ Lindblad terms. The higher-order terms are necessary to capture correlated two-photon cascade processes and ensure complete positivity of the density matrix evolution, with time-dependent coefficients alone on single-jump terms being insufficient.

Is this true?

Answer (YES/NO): YES